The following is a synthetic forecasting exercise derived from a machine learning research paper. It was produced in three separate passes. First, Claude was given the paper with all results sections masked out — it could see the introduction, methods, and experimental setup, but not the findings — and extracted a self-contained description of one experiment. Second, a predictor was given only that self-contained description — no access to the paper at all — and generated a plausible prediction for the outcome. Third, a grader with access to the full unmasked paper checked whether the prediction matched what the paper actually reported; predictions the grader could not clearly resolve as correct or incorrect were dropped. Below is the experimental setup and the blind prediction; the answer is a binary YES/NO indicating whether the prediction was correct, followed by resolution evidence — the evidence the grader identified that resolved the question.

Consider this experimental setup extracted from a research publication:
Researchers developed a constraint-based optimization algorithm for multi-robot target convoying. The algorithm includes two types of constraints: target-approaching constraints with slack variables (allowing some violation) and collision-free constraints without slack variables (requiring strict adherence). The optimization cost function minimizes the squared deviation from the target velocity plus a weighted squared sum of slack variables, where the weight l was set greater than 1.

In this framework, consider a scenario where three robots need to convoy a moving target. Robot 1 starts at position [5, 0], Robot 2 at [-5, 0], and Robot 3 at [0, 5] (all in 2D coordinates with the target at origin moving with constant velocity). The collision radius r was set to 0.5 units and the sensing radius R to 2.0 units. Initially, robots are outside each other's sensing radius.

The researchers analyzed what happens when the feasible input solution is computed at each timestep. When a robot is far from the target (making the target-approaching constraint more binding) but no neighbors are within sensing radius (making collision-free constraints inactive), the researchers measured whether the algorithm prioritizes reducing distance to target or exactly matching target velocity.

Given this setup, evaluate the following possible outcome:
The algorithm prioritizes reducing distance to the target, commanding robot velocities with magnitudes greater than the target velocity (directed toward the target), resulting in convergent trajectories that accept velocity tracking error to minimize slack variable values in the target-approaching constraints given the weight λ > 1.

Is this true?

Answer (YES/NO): YES